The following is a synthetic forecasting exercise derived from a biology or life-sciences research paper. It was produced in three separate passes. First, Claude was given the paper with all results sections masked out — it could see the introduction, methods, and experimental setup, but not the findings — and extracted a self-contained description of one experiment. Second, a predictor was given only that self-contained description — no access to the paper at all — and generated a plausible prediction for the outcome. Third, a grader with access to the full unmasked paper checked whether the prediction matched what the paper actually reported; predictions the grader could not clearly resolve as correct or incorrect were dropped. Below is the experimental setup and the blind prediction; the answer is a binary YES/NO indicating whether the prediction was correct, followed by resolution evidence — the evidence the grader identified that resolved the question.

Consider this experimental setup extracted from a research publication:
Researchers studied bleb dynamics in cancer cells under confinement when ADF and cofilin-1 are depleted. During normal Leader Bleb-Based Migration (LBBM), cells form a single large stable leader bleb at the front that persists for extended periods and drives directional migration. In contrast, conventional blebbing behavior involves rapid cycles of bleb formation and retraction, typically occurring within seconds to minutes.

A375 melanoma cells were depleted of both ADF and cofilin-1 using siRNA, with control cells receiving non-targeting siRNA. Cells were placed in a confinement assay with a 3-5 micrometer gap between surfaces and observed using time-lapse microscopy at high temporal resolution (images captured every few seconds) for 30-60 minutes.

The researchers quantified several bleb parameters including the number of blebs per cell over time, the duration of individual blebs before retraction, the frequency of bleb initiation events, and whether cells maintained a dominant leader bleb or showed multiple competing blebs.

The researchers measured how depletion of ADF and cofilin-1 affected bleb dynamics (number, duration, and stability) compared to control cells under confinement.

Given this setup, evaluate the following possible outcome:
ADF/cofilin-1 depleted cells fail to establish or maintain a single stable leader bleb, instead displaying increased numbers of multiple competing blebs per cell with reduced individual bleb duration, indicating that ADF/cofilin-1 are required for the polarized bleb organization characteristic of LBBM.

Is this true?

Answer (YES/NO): NO